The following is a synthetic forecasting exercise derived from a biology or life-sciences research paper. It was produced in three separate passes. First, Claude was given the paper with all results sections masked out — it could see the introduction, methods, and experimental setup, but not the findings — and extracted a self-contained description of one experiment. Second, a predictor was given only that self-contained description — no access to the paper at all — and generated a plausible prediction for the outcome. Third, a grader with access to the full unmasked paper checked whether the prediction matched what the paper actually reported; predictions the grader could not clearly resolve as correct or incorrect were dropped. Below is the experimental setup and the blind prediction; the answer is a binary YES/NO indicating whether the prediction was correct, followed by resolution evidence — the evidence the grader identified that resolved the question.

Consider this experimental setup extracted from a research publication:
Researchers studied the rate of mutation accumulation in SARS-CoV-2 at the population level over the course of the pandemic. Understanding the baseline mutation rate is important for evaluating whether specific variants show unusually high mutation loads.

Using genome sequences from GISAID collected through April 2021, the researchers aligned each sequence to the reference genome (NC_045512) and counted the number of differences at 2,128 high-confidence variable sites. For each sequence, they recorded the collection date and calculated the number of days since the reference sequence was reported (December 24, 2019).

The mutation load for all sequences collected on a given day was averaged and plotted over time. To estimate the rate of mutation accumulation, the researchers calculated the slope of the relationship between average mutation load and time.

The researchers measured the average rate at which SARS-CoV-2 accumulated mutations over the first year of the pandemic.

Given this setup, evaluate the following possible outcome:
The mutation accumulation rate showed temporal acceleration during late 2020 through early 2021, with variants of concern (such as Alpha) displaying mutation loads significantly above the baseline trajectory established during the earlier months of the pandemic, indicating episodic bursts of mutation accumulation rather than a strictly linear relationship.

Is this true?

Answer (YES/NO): NO